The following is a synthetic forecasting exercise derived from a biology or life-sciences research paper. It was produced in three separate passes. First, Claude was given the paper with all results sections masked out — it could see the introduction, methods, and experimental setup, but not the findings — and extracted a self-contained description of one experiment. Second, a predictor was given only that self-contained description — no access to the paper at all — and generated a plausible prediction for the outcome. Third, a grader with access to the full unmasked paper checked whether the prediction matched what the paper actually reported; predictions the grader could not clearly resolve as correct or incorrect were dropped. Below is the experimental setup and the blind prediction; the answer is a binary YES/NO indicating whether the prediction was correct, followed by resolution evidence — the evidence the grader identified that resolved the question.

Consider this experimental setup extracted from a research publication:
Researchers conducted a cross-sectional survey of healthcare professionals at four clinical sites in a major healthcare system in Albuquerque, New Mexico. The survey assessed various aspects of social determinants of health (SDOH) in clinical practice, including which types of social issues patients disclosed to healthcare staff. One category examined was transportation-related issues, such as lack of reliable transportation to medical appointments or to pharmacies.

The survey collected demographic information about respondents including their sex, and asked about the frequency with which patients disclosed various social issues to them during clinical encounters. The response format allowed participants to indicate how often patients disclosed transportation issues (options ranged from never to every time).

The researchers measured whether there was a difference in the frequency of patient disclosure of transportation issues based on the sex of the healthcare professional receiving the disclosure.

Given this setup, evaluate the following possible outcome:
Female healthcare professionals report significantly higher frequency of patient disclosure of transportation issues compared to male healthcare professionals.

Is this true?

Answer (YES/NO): YES